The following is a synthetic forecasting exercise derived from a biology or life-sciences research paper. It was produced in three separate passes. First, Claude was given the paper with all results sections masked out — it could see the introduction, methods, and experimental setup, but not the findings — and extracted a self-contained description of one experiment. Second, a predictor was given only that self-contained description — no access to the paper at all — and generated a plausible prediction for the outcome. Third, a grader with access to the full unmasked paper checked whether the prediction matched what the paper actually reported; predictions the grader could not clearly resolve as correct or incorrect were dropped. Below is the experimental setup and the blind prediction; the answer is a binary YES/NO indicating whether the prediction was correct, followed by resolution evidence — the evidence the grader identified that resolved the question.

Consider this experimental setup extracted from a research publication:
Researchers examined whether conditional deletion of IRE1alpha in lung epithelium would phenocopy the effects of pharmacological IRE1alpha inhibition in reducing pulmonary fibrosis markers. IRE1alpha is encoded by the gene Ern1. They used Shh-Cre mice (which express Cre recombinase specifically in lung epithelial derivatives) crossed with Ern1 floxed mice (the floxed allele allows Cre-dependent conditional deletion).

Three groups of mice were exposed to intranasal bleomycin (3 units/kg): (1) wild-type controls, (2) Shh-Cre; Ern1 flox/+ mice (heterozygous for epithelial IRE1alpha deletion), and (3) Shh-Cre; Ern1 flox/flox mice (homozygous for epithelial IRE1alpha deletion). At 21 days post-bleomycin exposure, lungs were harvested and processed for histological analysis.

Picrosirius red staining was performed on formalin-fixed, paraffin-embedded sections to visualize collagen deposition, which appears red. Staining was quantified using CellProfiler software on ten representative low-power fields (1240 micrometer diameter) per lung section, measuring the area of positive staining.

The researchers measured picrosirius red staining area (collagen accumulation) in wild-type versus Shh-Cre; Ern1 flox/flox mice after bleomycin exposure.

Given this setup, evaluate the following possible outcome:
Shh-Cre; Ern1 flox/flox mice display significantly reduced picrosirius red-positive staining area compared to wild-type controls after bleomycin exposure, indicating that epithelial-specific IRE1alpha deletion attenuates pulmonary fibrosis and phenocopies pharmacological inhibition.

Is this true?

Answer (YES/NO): YES